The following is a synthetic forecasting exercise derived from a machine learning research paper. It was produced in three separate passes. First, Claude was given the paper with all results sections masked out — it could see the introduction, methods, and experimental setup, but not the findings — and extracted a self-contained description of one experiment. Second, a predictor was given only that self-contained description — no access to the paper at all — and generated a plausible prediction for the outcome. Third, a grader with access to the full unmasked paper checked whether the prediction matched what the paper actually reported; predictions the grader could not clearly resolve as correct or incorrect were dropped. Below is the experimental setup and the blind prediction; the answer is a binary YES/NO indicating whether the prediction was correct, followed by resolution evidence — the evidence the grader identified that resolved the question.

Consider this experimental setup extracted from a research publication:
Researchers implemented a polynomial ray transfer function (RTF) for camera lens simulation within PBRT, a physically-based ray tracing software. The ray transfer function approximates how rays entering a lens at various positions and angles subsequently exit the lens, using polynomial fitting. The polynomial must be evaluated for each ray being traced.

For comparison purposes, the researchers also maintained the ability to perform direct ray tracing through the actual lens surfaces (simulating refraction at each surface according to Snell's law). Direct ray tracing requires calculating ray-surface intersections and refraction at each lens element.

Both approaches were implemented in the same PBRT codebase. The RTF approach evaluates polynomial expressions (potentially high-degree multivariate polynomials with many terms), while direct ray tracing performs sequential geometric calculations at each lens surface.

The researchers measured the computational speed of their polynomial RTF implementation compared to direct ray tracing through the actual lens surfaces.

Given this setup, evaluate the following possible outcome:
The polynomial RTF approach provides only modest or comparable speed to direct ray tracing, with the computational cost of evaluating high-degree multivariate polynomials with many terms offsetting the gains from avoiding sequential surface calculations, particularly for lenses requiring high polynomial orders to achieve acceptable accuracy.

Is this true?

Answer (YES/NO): NO